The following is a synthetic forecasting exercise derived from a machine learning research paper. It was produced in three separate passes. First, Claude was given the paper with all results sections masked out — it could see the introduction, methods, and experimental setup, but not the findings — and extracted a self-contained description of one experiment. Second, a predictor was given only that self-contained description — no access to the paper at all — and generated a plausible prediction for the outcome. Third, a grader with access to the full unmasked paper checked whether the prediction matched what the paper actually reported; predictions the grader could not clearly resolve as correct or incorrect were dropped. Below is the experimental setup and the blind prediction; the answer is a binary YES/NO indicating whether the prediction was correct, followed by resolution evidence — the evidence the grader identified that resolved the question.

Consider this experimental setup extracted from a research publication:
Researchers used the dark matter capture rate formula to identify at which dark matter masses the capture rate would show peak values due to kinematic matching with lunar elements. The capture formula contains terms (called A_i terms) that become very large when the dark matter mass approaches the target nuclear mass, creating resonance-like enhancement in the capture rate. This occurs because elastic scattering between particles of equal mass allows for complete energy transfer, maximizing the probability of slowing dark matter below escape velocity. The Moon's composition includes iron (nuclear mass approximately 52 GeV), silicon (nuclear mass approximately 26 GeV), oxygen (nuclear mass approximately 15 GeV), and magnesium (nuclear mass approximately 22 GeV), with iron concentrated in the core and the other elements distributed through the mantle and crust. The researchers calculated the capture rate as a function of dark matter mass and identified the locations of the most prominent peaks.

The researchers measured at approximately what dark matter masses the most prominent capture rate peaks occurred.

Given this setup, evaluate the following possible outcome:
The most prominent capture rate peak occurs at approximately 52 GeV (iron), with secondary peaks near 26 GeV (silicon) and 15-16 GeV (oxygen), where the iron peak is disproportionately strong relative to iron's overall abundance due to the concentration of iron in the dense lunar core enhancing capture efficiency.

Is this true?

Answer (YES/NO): NO